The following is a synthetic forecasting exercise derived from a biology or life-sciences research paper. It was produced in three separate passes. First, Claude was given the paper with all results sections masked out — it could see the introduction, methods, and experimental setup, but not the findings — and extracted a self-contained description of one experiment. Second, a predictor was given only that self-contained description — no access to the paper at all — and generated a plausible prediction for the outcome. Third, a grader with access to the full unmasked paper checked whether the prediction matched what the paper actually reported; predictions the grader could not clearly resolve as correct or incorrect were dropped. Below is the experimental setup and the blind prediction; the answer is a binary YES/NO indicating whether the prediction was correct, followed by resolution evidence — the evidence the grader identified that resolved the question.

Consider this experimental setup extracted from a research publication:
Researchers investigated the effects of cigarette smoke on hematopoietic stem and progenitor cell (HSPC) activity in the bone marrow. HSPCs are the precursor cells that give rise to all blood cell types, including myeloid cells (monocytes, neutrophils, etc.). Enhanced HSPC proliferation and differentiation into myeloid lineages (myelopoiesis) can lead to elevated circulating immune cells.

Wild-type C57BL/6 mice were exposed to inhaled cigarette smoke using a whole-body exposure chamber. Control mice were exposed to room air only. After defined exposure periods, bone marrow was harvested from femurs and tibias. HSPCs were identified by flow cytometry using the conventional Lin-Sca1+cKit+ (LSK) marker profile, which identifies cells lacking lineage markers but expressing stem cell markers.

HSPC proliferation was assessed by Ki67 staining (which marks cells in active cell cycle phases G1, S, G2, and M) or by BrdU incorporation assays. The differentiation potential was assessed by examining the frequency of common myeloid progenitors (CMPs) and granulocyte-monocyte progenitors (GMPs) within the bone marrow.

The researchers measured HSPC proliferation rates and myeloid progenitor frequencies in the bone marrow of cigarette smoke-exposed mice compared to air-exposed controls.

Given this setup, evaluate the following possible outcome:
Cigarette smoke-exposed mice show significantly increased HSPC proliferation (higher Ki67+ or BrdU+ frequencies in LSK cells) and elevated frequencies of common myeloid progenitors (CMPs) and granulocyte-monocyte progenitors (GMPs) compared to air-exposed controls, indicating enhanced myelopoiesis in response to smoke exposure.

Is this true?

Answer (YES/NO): YES